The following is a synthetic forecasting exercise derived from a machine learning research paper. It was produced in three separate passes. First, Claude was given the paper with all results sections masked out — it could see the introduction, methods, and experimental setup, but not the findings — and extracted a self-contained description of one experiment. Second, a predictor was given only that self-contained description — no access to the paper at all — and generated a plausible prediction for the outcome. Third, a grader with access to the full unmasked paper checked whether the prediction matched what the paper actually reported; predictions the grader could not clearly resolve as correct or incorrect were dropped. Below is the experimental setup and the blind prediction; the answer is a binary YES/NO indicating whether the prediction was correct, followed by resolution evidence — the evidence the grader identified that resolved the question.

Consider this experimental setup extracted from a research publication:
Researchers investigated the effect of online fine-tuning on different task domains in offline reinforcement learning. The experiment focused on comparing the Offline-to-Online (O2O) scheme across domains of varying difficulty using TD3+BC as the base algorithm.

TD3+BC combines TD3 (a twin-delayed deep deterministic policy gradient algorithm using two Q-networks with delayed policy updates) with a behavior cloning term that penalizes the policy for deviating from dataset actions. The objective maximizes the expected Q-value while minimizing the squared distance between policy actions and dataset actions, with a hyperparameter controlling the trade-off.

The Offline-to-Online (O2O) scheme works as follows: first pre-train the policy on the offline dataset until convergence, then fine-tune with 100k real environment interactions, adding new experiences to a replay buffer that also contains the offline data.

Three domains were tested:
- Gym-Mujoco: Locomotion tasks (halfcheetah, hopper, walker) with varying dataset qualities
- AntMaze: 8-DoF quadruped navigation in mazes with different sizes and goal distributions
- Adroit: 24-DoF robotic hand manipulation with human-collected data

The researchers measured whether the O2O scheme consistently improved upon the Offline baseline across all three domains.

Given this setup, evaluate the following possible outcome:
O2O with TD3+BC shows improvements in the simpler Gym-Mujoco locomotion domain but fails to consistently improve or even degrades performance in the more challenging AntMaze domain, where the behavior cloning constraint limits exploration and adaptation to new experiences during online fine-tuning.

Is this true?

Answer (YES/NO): NO